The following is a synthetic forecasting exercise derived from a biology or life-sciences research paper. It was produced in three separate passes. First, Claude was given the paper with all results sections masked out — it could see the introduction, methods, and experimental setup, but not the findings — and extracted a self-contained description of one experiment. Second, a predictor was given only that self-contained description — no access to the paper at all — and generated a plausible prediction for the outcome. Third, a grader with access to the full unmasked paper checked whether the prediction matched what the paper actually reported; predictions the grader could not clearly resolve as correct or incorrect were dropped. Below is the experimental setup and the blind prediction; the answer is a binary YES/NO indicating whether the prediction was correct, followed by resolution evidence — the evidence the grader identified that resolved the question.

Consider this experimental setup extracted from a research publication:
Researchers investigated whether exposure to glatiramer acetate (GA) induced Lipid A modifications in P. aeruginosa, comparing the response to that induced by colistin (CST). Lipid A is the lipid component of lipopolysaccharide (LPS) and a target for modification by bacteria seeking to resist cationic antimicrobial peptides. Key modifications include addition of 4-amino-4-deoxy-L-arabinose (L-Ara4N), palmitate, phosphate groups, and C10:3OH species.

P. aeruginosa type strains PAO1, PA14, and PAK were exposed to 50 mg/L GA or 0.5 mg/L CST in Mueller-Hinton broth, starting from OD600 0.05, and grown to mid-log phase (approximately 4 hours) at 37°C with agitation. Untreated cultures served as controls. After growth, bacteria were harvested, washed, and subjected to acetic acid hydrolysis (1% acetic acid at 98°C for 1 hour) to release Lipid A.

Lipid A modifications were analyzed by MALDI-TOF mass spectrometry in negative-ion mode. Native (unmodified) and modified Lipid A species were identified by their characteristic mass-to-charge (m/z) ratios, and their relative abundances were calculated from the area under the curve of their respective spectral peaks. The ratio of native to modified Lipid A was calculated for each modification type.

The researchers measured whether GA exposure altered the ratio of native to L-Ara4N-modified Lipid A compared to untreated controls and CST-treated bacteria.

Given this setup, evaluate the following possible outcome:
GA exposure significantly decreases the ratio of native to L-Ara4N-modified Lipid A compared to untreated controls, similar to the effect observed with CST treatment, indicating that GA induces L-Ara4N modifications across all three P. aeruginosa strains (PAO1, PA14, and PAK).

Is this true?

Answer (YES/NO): NO